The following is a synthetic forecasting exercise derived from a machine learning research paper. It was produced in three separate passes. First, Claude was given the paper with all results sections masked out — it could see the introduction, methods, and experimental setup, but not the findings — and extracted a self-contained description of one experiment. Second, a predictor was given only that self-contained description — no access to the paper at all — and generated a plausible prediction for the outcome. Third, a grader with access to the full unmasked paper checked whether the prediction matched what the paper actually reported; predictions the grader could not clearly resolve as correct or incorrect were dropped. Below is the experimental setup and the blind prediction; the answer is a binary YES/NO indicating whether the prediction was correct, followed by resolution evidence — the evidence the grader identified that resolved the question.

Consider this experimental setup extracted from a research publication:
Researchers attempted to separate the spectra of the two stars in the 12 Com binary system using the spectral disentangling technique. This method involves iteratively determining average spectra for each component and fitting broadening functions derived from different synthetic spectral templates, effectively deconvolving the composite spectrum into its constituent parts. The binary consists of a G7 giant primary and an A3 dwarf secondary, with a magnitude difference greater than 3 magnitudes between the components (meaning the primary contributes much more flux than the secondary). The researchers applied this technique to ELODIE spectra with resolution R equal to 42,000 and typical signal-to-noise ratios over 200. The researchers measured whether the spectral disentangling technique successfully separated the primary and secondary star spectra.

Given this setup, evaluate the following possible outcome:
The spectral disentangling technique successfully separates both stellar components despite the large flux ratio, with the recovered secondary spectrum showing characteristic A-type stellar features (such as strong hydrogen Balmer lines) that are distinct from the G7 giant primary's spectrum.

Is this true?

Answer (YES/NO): NO